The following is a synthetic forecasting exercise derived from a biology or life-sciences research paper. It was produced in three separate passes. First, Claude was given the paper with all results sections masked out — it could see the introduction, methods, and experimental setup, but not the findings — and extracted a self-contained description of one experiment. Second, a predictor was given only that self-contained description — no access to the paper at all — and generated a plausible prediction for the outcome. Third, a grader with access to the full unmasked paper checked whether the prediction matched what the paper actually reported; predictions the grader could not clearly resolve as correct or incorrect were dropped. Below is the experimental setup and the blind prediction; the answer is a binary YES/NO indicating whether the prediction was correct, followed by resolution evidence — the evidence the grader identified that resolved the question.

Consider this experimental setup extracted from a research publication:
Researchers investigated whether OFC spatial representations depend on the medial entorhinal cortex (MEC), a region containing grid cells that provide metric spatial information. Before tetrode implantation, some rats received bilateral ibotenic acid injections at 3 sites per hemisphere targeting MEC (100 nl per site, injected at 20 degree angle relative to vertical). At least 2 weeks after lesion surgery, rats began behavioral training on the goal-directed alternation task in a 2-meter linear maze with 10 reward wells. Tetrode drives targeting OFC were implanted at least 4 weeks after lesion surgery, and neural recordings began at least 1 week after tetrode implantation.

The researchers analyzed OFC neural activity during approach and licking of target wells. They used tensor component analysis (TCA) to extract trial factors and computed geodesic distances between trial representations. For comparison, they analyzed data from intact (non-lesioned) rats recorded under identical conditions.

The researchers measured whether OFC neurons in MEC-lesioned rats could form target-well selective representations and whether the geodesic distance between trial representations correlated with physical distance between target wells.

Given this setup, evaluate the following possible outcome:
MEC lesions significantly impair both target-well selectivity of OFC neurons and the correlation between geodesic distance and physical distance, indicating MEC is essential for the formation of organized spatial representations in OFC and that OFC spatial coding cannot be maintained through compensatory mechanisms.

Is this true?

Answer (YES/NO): NO